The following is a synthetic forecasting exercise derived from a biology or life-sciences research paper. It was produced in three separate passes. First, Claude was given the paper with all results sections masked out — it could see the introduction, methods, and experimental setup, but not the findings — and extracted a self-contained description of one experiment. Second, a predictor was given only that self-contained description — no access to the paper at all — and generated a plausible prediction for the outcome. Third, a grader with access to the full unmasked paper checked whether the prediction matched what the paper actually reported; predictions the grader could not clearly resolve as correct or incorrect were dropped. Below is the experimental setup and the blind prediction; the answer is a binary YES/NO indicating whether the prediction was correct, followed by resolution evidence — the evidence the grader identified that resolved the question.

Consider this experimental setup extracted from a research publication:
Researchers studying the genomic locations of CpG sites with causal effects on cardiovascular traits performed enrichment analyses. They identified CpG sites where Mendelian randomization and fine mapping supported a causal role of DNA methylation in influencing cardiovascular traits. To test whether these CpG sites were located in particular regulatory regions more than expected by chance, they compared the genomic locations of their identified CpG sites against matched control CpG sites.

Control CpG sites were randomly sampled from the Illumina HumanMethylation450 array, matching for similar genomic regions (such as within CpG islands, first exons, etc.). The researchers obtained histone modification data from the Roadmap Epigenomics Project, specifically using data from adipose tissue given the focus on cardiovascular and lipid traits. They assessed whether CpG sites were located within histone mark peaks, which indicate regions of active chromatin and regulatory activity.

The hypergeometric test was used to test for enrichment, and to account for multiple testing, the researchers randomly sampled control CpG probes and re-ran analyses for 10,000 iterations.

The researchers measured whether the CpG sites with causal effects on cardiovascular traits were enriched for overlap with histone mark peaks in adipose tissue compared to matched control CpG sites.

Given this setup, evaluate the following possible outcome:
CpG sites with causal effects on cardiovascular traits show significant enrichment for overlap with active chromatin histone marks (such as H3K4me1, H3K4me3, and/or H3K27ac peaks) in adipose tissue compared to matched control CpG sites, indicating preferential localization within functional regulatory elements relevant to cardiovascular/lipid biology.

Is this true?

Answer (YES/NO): YES